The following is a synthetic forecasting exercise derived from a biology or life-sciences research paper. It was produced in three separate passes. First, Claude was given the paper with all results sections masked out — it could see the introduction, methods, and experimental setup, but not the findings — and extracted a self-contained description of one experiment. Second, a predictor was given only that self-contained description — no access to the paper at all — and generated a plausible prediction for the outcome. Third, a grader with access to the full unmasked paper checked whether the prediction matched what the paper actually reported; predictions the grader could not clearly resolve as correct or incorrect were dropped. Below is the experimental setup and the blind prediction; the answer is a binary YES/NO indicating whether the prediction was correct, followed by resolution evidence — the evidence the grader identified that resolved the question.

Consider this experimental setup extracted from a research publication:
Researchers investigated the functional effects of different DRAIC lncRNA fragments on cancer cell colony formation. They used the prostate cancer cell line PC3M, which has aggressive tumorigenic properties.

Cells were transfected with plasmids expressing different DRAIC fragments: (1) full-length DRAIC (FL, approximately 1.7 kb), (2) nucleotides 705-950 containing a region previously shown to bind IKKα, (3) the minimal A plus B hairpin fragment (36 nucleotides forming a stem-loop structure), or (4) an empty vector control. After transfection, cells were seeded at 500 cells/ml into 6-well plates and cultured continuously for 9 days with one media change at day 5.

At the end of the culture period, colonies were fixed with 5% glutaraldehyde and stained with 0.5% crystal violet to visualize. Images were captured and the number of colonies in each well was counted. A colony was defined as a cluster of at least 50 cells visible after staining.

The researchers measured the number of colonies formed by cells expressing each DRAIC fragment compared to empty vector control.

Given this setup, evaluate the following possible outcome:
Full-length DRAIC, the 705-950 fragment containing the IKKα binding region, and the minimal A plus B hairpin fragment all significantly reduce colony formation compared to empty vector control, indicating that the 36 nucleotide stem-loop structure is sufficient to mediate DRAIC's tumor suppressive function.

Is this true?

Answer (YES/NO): YES